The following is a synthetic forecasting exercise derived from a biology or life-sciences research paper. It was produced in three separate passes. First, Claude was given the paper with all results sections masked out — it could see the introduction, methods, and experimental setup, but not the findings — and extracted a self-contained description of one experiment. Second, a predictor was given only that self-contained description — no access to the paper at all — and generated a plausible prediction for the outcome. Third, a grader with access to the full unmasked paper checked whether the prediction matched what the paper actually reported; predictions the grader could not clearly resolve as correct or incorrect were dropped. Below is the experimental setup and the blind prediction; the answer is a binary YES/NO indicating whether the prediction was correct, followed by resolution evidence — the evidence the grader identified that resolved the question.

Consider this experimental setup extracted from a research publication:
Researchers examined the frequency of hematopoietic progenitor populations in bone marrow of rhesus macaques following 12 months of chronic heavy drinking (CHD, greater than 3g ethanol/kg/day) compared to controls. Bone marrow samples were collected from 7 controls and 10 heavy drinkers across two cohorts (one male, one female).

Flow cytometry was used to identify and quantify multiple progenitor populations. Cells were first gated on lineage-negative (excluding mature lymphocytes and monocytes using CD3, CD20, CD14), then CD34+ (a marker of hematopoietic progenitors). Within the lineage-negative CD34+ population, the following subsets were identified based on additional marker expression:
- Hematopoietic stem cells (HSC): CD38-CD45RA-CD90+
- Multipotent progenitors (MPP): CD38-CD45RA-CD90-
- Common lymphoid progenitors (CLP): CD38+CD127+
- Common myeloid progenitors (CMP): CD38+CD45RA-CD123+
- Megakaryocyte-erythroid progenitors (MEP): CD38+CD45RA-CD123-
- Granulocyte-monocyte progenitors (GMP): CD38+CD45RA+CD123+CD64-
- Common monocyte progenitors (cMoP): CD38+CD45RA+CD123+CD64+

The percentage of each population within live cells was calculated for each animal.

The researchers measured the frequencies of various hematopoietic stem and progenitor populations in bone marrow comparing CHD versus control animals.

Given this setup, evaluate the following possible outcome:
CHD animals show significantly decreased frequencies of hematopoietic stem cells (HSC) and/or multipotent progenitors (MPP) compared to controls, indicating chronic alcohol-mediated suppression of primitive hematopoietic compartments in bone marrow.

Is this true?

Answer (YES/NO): NO